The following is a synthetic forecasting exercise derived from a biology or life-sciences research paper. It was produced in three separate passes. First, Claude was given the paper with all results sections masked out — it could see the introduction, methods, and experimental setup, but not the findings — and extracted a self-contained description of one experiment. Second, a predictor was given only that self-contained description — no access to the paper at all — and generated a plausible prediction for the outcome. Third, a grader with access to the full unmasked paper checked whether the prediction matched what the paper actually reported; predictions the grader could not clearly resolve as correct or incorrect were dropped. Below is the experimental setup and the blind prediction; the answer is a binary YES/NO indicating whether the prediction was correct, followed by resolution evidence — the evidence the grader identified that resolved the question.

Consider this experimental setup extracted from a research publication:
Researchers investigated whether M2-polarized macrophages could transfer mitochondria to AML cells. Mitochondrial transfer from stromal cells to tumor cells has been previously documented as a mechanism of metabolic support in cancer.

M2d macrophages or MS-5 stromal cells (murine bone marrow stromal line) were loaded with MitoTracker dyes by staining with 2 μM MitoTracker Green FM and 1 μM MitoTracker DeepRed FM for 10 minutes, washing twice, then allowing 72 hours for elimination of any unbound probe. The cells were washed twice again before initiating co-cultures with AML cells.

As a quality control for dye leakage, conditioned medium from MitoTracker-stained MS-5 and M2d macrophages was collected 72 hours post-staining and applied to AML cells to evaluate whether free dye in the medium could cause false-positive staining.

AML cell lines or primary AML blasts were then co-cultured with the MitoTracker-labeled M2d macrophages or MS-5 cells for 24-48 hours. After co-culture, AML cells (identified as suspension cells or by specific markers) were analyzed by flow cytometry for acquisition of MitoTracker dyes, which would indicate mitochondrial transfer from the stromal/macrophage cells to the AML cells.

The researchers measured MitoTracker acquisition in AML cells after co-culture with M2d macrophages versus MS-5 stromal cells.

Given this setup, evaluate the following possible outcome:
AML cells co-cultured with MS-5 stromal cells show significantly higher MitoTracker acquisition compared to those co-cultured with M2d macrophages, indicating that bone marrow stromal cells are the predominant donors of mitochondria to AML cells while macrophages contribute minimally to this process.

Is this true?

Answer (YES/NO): NO